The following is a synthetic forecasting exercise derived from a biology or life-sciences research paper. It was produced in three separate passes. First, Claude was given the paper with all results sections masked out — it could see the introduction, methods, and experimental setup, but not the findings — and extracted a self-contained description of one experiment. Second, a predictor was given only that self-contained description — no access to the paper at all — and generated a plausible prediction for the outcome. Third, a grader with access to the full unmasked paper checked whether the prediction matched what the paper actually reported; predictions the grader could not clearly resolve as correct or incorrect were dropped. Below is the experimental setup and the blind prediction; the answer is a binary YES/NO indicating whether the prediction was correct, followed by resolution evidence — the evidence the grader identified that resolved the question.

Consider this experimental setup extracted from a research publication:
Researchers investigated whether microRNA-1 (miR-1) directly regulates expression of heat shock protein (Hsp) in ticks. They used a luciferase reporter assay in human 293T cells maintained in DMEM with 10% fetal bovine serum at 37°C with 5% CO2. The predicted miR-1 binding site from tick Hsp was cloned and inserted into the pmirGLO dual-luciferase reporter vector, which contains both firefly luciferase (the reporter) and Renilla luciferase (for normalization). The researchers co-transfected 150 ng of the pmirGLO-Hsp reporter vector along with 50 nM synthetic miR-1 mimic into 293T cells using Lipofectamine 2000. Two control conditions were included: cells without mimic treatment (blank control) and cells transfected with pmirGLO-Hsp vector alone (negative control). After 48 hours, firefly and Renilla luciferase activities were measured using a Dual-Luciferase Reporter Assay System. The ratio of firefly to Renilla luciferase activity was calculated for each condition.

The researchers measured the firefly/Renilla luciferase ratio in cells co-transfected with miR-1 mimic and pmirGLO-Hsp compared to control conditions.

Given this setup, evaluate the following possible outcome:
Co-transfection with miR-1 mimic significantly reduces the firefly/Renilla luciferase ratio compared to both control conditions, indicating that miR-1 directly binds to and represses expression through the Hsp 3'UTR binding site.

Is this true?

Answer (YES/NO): YES